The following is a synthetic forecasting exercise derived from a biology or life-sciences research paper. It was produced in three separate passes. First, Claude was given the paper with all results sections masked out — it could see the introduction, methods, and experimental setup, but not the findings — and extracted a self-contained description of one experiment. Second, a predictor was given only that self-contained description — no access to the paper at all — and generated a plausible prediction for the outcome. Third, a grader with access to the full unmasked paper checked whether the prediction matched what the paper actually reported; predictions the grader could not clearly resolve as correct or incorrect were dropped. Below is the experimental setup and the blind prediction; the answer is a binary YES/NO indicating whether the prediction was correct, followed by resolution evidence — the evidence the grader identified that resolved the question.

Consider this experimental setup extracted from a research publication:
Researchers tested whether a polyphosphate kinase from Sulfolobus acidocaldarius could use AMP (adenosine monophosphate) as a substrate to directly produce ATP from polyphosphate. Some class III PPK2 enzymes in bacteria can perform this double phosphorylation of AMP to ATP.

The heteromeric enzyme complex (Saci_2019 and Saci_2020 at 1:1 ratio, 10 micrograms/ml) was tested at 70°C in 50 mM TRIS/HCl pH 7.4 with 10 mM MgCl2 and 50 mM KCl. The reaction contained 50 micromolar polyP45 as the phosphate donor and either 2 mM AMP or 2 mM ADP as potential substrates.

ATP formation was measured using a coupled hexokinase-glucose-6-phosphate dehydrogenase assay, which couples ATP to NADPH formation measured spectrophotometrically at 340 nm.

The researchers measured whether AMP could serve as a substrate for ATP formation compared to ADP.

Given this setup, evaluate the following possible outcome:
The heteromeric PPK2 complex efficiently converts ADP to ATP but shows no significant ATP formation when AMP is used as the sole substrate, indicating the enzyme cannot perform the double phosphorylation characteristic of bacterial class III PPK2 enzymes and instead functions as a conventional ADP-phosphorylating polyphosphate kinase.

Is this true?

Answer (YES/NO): YES